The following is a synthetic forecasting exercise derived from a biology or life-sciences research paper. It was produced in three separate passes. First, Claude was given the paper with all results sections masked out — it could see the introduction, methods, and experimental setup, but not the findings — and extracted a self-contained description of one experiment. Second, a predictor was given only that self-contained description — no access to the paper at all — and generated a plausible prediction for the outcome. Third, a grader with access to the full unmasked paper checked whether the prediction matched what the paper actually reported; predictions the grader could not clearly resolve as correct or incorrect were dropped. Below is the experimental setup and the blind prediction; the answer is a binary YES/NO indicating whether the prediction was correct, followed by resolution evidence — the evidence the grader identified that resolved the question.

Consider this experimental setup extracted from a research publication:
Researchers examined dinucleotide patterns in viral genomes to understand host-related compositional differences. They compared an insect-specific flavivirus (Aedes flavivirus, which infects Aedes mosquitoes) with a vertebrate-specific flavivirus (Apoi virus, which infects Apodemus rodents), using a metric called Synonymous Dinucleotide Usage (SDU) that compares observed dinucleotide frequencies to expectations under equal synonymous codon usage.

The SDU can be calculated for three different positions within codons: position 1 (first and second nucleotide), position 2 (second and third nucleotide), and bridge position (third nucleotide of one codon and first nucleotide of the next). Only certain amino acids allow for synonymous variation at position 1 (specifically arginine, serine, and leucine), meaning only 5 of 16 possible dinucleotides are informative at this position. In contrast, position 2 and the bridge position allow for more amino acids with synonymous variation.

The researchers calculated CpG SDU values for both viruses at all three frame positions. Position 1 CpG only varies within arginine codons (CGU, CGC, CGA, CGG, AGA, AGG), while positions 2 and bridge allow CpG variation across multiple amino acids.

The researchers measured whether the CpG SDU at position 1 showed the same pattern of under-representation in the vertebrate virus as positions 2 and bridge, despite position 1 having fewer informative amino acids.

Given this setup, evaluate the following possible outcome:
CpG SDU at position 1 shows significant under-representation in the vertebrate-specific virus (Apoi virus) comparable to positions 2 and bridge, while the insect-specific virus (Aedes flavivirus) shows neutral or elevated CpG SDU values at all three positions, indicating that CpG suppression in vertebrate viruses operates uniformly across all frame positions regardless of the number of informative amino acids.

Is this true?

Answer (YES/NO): NO